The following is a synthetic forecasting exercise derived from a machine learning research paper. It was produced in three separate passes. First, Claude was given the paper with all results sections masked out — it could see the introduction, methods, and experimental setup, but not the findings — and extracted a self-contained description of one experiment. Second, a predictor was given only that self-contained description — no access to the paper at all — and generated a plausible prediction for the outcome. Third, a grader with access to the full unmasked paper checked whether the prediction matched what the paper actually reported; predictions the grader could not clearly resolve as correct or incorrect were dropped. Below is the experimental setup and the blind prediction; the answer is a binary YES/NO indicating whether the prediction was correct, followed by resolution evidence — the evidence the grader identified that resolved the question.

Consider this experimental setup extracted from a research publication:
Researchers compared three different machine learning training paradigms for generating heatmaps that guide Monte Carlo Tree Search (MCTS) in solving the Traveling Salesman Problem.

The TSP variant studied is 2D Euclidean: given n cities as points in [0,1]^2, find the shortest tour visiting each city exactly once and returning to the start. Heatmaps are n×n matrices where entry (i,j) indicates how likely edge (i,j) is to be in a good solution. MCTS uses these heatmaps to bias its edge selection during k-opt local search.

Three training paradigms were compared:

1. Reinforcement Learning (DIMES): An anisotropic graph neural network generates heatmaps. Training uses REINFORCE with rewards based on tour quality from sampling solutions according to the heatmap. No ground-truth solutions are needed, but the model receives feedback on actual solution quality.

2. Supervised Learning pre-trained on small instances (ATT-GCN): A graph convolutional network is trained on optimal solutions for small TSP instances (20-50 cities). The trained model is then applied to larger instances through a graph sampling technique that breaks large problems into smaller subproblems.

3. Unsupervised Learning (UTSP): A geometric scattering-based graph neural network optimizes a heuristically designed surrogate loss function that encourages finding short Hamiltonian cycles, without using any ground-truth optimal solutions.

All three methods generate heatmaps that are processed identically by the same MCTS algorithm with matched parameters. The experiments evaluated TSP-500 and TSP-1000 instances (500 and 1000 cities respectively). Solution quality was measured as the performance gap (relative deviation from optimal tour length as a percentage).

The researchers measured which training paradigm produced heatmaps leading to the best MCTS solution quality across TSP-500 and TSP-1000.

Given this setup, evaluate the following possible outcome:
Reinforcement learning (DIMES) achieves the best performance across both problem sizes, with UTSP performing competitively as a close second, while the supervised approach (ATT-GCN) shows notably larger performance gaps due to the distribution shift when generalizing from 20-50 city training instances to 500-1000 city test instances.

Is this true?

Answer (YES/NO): NO